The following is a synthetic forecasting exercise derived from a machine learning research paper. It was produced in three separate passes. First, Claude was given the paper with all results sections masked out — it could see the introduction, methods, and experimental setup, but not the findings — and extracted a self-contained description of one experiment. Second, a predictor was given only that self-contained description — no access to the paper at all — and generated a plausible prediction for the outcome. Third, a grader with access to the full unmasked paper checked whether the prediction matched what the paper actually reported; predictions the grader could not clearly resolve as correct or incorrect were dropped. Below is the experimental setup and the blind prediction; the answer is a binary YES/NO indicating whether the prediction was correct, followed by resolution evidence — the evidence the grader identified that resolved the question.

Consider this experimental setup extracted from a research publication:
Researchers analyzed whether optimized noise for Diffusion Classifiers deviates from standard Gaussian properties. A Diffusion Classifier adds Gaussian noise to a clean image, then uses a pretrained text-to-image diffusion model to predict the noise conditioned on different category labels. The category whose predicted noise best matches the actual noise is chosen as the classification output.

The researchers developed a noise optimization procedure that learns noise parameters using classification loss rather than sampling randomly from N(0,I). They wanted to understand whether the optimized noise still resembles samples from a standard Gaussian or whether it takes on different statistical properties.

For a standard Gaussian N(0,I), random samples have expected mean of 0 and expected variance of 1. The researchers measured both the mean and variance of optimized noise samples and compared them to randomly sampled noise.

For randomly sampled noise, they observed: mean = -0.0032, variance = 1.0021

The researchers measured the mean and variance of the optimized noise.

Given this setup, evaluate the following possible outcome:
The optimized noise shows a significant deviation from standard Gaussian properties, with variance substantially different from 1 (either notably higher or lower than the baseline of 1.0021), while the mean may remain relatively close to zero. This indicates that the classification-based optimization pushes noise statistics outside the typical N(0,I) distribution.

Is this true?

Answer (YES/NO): NO